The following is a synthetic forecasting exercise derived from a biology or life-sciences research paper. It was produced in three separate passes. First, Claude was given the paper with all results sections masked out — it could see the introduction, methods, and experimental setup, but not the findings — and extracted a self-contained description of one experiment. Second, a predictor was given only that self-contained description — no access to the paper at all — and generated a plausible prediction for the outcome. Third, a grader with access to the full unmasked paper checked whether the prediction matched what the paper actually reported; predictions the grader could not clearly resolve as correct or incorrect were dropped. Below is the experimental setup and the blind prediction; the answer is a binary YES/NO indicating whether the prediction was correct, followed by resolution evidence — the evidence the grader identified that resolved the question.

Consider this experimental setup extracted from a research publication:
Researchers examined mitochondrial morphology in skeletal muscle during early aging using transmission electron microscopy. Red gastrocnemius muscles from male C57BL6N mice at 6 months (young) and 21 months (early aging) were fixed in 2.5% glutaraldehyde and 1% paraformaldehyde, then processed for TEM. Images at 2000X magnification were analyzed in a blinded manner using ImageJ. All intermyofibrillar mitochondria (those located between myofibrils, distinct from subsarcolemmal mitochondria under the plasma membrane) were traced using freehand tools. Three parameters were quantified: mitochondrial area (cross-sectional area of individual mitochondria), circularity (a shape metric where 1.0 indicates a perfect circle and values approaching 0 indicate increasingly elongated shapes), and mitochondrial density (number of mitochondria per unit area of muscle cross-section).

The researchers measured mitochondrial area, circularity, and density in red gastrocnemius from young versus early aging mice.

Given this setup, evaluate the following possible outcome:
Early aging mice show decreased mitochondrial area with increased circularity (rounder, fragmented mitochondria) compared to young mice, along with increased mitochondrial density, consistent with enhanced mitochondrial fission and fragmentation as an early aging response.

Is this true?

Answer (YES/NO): NO